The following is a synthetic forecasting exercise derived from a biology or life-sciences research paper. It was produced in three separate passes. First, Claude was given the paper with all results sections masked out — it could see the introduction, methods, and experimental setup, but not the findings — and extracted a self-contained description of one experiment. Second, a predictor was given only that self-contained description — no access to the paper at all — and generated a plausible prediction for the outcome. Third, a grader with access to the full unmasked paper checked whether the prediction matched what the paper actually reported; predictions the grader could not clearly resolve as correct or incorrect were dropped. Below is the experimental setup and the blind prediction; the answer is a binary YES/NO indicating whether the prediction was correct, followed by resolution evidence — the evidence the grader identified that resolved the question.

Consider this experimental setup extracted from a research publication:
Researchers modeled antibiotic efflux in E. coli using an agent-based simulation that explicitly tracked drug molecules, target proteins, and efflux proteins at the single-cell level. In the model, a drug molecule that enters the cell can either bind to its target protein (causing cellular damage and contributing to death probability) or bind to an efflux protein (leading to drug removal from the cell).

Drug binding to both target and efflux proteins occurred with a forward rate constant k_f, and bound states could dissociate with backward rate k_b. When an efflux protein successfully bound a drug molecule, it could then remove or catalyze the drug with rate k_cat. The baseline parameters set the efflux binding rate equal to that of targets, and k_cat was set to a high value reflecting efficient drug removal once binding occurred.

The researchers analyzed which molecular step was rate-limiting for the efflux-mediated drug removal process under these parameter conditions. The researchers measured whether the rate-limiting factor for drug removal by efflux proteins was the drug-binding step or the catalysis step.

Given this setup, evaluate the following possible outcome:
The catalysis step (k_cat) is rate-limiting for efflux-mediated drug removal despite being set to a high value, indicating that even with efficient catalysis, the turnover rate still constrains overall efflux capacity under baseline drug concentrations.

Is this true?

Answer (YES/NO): NO